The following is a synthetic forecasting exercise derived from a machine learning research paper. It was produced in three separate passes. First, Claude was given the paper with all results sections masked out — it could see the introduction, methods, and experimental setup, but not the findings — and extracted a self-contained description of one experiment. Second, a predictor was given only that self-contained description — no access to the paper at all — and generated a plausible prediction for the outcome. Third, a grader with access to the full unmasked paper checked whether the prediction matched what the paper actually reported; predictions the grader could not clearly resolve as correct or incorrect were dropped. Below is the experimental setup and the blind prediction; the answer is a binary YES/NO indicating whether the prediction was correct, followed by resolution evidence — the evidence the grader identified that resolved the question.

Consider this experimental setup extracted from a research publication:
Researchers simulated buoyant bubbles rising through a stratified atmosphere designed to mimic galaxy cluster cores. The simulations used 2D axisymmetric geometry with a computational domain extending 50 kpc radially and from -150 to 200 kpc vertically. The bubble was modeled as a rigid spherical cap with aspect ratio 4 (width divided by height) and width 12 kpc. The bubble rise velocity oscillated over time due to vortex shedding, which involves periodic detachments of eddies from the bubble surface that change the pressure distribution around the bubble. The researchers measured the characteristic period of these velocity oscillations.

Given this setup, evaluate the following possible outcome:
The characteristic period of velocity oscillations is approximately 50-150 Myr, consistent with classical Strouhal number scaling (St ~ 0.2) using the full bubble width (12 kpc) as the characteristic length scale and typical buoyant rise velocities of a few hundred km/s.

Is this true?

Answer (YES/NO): NO